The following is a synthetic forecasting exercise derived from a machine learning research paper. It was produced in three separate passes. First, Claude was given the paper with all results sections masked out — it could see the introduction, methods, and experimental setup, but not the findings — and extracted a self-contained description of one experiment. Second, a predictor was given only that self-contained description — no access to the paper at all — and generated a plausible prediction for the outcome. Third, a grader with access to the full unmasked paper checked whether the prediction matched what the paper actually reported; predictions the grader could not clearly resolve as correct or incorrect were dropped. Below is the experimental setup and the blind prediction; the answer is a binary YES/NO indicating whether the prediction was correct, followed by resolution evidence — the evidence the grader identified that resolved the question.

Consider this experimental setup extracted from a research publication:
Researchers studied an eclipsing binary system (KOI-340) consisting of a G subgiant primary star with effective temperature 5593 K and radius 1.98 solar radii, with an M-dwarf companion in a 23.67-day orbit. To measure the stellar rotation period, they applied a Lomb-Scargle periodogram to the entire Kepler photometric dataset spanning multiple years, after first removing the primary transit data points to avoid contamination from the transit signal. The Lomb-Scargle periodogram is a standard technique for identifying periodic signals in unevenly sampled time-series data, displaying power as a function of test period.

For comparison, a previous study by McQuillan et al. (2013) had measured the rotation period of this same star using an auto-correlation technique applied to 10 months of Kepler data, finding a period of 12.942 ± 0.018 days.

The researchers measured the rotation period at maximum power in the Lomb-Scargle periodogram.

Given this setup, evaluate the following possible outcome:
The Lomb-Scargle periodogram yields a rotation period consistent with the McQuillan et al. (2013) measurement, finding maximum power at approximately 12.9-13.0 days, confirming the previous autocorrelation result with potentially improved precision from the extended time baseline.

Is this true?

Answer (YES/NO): NO